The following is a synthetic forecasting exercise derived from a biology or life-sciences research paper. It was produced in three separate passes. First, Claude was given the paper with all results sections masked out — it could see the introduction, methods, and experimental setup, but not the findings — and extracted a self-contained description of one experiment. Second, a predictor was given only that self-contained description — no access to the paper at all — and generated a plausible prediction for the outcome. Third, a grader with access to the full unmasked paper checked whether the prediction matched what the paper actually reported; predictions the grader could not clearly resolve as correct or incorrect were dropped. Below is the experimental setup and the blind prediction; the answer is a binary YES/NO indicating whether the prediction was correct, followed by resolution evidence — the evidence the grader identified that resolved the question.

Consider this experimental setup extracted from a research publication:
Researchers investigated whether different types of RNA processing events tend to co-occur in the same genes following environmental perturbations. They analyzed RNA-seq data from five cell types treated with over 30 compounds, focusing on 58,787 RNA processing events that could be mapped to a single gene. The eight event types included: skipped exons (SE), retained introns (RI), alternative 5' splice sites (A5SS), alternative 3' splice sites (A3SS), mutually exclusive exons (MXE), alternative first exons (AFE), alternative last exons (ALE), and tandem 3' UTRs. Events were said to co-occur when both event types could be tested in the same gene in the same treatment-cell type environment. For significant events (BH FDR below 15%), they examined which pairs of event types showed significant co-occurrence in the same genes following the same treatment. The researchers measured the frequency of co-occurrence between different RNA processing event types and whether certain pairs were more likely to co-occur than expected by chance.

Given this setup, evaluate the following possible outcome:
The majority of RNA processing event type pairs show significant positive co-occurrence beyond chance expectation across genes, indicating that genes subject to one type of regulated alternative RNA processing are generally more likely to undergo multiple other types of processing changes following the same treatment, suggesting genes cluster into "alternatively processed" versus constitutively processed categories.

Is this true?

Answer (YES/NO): NO